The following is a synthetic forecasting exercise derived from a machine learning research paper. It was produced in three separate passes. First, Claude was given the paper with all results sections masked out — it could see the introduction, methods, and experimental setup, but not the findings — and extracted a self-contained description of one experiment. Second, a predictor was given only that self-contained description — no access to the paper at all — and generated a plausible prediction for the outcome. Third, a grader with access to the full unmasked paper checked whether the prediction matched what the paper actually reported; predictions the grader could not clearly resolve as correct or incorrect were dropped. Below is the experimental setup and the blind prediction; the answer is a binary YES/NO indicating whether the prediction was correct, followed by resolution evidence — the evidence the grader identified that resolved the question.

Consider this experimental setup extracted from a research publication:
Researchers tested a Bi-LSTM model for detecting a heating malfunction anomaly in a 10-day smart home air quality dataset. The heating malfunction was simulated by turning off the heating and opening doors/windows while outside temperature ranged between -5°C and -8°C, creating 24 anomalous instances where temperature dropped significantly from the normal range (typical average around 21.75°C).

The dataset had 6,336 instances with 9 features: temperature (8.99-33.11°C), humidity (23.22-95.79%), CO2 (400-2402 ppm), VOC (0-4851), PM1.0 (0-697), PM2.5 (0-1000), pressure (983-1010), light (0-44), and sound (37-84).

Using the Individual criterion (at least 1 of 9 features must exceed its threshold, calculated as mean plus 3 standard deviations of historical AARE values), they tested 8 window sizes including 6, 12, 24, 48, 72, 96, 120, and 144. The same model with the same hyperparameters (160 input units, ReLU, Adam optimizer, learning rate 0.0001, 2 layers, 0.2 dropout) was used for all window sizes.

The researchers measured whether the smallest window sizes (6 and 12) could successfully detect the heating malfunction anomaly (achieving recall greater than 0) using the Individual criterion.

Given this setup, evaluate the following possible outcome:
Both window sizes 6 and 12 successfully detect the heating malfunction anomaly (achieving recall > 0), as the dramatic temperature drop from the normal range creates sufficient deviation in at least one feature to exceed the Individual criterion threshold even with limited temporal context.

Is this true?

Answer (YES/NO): NO